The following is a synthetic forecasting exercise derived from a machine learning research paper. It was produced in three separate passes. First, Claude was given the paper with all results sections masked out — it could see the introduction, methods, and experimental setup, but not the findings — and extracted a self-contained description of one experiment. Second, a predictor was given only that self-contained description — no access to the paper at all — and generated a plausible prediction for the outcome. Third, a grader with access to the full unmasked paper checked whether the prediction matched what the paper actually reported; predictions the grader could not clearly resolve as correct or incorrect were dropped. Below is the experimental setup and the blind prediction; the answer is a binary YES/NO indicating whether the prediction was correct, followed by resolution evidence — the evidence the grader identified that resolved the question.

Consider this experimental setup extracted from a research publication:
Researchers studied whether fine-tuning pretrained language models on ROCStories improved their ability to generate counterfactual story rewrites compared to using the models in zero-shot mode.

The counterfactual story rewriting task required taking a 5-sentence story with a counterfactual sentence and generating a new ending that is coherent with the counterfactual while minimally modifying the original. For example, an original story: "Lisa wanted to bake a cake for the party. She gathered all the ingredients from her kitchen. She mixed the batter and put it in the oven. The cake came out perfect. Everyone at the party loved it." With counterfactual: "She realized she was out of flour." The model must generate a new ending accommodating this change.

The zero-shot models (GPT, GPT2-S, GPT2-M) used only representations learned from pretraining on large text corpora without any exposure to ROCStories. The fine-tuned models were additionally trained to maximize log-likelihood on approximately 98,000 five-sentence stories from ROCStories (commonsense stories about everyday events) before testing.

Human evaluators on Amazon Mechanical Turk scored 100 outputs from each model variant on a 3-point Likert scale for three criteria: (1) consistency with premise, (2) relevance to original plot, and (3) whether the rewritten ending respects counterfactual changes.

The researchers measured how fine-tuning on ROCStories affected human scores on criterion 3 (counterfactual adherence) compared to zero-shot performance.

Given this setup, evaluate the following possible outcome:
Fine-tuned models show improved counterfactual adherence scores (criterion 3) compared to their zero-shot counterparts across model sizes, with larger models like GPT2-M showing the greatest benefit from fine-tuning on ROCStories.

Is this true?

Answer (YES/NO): NO